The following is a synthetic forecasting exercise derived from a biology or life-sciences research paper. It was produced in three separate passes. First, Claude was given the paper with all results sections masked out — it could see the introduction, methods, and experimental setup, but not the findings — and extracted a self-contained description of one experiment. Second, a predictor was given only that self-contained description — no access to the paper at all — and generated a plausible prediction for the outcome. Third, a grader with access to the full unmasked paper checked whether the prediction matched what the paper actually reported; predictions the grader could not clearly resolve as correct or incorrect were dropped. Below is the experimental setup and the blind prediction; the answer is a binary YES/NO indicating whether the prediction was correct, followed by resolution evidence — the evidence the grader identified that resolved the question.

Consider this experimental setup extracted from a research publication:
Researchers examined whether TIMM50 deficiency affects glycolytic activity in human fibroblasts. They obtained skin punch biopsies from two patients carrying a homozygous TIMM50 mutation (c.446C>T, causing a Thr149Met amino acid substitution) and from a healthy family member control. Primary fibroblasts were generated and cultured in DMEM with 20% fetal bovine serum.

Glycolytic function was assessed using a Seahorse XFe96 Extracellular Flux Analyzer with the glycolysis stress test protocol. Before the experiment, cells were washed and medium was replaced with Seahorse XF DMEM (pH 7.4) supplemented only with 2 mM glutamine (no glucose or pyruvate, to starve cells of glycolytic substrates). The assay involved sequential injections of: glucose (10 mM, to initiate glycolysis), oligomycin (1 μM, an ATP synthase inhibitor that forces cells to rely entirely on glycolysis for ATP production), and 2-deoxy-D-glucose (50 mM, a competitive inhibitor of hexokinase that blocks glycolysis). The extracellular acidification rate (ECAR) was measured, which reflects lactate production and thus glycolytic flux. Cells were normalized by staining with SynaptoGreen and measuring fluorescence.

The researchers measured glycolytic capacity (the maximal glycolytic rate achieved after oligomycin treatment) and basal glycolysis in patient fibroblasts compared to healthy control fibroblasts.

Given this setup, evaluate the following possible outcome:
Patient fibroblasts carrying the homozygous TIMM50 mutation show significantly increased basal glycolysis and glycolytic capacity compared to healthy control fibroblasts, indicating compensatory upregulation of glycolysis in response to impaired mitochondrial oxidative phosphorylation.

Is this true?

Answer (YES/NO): NO